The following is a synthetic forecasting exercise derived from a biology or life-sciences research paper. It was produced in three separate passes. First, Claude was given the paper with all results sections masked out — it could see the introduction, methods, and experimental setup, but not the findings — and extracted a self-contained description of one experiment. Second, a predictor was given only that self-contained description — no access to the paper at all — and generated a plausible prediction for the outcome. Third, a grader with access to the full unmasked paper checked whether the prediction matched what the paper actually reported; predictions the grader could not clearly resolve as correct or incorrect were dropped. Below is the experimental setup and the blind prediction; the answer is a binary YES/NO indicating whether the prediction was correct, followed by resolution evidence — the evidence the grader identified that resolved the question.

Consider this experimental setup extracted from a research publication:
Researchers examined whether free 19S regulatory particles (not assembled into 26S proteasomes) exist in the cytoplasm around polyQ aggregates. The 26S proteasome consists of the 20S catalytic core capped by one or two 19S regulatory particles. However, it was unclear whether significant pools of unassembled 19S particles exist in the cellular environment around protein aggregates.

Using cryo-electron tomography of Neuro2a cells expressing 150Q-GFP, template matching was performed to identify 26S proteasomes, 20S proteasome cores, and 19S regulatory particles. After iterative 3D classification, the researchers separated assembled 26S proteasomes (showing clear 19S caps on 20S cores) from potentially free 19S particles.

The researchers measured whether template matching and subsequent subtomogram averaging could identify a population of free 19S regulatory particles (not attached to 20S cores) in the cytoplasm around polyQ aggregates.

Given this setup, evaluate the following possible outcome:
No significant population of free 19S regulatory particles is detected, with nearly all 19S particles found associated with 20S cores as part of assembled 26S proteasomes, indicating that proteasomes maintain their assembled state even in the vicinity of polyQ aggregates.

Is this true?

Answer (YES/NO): NO